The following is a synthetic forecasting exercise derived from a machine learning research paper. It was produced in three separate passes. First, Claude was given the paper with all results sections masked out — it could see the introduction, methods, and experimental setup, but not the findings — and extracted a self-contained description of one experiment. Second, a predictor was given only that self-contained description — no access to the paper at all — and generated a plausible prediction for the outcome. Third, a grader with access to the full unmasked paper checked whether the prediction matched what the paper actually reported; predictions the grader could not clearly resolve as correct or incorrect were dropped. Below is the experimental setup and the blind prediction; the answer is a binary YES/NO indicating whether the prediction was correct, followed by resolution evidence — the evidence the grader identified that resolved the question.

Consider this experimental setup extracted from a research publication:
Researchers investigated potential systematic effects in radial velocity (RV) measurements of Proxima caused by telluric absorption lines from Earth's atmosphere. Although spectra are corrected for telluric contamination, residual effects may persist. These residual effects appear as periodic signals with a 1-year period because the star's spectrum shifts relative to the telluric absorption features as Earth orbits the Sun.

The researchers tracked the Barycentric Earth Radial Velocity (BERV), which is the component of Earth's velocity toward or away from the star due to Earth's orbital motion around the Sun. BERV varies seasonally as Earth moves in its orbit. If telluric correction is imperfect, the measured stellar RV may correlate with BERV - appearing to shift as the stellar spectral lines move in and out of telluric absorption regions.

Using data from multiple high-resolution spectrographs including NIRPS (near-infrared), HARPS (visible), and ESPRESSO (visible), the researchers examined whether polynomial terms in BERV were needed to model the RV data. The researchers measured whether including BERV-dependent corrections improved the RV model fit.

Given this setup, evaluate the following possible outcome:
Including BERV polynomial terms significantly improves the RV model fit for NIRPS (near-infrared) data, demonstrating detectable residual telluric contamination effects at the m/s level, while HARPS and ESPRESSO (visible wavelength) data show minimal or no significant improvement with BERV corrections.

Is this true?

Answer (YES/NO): NO